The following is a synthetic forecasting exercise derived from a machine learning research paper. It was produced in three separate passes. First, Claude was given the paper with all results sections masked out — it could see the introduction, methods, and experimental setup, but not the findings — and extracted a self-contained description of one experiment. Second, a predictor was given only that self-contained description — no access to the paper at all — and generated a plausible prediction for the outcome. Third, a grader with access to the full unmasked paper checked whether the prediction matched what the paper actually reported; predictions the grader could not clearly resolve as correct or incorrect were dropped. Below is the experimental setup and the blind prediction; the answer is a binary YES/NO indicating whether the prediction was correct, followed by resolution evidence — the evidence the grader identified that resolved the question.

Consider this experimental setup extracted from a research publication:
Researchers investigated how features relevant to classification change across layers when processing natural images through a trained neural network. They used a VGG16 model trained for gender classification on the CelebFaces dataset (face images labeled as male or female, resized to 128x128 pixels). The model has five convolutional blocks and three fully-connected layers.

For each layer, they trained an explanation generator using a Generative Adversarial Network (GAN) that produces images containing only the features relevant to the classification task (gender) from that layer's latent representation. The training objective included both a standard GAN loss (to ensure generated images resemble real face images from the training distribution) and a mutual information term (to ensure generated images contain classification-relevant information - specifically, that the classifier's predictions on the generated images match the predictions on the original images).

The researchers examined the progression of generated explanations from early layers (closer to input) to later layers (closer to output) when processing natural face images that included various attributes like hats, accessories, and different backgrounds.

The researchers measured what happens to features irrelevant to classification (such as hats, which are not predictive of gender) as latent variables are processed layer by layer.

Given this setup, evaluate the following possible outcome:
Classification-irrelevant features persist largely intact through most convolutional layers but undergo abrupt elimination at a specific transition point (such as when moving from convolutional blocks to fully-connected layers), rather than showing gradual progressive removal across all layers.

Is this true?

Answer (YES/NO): NO